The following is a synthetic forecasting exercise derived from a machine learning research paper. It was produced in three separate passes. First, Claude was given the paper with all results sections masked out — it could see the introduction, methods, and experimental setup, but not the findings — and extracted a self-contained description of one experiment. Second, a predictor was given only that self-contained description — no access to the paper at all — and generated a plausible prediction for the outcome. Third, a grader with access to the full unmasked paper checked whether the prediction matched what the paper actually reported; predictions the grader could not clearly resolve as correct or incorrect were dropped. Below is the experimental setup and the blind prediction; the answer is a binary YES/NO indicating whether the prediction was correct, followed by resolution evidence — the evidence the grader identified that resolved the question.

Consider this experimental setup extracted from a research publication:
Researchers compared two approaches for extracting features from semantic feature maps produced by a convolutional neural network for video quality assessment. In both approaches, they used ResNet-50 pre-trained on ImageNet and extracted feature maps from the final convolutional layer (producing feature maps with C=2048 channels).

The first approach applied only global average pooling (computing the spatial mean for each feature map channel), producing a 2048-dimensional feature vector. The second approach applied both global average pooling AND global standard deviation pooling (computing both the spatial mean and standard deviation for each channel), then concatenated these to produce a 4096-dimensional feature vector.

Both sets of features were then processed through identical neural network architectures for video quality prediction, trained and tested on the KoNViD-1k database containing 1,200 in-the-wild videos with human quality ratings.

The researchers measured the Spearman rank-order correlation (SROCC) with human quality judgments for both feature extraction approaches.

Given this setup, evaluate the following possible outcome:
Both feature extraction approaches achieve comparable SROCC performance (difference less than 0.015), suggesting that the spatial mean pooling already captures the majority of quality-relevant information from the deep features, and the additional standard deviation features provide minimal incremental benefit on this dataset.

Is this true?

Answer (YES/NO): NO